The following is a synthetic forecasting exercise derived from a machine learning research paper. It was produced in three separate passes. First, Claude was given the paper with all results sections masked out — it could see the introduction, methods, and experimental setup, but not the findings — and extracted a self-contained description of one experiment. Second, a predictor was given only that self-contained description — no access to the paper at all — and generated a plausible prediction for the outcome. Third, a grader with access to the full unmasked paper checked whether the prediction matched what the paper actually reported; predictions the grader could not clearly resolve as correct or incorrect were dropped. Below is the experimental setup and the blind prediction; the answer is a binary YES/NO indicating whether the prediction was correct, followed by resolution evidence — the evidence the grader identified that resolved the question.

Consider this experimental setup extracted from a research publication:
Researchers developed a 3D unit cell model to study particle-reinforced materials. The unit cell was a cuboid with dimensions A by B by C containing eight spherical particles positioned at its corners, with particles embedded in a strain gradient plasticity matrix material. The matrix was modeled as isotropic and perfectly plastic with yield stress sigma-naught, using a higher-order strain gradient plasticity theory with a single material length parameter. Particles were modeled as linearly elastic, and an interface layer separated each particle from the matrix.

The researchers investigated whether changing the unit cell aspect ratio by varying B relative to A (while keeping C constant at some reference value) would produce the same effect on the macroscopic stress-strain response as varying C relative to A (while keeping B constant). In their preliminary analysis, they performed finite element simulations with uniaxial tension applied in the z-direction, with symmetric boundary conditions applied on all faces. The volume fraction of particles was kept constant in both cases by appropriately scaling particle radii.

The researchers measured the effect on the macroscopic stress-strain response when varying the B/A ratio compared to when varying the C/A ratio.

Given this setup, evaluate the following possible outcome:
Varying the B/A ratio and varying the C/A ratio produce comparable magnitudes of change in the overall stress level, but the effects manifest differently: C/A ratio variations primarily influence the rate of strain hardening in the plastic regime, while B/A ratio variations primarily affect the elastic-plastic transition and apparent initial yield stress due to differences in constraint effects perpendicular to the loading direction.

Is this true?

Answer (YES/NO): NO